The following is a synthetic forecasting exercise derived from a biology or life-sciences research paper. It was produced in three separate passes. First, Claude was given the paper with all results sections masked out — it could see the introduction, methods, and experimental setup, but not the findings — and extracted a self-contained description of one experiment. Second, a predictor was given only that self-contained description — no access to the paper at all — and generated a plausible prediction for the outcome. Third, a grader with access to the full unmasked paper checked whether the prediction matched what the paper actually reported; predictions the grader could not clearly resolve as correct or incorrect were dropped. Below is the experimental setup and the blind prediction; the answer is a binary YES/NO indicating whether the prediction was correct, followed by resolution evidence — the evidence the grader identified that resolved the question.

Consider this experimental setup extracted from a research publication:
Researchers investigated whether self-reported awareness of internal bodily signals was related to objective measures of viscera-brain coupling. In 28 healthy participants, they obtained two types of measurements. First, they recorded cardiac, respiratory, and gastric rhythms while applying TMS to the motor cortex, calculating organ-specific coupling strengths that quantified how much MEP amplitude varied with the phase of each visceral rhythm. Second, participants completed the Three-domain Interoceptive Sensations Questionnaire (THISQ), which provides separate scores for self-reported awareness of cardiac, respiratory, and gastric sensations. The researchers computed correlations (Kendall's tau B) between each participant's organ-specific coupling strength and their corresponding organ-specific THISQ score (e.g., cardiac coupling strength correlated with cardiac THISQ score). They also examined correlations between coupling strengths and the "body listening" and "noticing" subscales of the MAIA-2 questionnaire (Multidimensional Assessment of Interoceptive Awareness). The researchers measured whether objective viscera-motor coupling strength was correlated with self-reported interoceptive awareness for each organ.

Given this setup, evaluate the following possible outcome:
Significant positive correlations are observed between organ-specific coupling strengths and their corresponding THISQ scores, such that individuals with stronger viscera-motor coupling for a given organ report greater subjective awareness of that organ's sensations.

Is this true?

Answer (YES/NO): NO